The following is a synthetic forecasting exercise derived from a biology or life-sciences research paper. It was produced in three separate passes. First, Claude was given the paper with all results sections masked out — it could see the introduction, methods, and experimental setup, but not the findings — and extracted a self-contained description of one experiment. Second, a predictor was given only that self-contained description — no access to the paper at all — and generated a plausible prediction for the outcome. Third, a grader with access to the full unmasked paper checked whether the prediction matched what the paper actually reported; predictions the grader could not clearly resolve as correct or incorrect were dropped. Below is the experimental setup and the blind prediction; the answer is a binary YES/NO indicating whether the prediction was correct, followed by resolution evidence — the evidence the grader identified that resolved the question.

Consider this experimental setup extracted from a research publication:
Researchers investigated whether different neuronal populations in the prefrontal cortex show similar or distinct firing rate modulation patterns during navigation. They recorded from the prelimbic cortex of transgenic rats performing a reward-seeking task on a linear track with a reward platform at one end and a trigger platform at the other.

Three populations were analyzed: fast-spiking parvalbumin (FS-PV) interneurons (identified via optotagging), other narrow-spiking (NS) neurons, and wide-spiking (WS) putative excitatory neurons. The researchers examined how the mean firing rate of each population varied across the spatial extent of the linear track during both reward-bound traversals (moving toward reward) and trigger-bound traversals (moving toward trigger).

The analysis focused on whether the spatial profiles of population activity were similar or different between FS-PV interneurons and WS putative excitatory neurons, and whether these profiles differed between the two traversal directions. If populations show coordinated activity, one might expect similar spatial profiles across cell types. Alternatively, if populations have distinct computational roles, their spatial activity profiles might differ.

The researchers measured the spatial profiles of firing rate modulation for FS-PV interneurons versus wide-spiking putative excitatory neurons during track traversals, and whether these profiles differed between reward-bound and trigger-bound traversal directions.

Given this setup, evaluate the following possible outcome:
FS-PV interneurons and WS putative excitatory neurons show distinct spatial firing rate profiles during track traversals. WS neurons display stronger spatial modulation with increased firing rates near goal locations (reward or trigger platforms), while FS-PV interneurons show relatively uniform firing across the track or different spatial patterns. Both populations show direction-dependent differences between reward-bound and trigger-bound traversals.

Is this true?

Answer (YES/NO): NO